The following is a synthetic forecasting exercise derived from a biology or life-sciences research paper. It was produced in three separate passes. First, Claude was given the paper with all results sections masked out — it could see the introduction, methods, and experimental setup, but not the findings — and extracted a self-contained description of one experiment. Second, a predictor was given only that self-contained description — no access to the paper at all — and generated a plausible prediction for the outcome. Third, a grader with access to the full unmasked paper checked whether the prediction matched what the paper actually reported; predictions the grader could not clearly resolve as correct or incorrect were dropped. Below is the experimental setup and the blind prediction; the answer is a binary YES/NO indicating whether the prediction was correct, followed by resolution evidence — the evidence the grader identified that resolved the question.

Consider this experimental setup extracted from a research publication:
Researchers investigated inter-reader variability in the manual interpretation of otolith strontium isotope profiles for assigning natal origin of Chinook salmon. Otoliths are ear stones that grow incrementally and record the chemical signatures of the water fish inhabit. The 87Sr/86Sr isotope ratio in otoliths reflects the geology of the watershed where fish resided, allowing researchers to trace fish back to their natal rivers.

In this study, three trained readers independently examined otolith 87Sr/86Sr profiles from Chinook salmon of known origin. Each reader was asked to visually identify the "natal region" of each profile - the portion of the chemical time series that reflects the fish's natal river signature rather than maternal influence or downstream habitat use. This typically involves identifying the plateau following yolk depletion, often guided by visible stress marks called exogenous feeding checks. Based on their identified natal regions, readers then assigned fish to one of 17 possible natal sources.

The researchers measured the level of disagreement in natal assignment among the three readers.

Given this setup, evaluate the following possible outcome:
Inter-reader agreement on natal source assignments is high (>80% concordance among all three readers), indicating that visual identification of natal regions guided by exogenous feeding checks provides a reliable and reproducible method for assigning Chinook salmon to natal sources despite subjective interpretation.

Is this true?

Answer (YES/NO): NO